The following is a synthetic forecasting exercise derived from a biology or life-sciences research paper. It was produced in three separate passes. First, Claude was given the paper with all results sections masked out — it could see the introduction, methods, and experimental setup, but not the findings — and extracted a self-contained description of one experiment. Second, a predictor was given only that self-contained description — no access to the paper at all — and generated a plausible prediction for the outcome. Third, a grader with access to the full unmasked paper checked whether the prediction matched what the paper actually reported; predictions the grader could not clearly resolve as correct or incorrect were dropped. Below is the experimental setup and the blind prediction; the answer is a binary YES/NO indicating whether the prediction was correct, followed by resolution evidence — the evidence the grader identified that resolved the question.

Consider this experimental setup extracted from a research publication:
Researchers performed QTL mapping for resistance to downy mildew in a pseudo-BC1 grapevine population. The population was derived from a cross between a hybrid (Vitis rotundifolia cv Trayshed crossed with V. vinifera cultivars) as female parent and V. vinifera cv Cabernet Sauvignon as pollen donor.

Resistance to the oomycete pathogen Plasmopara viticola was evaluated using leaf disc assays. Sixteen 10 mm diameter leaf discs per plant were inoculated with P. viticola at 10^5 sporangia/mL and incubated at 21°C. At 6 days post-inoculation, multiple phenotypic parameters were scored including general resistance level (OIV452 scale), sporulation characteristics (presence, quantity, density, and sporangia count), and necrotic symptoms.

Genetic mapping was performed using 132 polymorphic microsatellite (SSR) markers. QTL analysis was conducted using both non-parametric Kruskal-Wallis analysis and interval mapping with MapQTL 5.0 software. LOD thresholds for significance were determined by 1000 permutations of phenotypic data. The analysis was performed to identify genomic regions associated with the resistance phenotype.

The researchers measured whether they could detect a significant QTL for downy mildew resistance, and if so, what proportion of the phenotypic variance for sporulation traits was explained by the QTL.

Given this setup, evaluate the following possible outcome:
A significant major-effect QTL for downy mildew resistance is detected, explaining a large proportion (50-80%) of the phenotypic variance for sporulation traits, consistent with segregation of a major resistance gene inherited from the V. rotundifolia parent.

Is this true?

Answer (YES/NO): YES